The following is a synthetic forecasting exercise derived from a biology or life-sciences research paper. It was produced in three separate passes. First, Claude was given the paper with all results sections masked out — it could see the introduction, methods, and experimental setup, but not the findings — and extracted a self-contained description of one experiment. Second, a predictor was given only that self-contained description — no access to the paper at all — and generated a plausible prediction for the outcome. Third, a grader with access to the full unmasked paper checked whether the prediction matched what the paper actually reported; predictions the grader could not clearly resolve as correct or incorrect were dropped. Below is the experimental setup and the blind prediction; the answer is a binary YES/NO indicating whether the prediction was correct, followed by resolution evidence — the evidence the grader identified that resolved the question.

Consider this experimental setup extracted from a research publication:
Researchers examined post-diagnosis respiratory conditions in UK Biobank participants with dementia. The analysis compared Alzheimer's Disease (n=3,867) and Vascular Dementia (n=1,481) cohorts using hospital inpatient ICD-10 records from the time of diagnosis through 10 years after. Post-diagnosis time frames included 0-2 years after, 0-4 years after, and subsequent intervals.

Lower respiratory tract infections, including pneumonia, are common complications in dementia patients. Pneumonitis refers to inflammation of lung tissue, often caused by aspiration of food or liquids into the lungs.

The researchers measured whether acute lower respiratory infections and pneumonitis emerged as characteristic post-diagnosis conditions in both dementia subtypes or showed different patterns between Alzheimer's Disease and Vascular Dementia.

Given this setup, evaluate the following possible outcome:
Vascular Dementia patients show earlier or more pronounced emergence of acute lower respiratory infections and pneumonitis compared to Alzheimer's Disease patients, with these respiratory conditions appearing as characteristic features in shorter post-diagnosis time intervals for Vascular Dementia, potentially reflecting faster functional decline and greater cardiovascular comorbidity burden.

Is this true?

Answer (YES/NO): NO